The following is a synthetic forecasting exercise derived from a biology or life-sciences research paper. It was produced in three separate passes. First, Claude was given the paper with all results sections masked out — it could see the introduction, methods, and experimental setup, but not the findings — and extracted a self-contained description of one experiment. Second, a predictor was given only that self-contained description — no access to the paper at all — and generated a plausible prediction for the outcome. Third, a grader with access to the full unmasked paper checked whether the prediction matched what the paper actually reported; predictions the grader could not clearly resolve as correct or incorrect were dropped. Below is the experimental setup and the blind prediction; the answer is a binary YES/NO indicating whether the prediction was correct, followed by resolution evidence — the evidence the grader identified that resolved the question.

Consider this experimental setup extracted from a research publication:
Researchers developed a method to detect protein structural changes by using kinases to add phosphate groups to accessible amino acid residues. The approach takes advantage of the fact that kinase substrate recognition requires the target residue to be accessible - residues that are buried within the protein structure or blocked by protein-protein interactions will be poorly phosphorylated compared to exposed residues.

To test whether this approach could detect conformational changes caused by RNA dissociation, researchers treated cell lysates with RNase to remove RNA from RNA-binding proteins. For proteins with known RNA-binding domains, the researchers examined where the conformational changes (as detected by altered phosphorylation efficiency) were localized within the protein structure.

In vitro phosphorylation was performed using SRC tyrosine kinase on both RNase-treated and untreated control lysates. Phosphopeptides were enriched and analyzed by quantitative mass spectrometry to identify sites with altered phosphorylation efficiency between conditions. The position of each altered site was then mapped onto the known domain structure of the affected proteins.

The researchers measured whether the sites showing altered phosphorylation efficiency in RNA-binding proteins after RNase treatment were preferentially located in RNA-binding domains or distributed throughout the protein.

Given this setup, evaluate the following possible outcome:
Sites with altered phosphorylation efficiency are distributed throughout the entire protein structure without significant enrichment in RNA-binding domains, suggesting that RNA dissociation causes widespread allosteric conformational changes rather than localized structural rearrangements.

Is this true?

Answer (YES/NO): NO